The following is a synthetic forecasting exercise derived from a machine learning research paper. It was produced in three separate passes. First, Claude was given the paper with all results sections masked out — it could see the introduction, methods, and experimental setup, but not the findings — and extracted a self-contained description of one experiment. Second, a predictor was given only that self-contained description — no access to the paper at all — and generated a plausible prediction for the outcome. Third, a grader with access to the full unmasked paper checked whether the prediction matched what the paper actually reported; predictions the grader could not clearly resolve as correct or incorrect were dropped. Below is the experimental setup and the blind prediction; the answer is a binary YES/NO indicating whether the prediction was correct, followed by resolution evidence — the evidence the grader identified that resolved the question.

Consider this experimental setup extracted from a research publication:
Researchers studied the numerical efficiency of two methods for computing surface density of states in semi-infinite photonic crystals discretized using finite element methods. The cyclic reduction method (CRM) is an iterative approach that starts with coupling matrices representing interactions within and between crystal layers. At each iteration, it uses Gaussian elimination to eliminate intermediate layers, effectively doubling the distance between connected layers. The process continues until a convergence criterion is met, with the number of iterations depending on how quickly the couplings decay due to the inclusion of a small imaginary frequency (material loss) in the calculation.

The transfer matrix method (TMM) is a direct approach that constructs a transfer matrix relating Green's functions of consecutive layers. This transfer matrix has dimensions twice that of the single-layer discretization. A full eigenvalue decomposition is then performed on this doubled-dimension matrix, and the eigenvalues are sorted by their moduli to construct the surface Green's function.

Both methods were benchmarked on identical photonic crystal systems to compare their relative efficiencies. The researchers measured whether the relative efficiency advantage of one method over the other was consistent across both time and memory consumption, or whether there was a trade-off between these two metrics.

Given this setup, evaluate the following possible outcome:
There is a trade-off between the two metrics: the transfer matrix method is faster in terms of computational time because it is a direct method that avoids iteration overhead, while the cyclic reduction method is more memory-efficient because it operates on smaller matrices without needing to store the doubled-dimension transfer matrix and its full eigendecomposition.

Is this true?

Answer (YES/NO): NO